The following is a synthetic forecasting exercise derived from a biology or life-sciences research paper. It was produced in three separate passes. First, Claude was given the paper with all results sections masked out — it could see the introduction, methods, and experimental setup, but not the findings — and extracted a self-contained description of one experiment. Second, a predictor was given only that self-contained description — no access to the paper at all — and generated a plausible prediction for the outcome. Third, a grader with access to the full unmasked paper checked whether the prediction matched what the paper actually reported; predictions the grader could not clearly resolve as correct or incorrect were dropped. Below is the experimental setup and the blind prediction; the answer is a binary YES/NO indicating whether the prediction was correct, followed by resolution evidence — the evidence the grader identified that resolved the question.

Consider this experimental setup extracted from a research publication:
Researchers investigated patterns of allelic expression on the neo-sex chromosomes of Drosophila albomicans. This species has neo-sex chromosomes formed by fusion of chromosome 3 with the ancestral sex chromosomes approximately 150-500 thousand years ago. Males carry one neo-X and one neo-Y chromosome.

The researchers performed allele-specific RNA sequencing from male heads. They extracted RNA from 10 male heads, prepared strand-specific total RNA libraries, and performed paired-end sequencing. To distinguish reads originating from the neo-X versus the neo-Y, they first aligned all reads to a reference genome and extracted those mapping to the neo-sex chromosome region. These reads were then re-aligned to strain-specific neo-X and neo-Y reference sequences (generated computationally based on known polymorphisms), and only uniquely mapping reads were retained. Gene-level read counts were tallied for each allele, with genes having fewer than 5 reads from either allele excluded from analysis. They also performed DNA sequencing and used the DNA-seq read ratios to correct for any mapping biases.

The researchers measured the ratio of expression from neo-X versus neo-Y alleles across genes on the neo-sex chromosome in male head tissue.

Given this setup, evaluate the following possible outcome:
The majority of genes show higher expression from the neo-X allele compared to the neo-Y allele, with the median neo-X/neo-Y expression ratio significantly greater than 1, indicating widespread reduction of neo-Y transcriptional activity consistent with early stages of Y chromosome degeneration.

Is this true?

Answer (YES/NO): NO